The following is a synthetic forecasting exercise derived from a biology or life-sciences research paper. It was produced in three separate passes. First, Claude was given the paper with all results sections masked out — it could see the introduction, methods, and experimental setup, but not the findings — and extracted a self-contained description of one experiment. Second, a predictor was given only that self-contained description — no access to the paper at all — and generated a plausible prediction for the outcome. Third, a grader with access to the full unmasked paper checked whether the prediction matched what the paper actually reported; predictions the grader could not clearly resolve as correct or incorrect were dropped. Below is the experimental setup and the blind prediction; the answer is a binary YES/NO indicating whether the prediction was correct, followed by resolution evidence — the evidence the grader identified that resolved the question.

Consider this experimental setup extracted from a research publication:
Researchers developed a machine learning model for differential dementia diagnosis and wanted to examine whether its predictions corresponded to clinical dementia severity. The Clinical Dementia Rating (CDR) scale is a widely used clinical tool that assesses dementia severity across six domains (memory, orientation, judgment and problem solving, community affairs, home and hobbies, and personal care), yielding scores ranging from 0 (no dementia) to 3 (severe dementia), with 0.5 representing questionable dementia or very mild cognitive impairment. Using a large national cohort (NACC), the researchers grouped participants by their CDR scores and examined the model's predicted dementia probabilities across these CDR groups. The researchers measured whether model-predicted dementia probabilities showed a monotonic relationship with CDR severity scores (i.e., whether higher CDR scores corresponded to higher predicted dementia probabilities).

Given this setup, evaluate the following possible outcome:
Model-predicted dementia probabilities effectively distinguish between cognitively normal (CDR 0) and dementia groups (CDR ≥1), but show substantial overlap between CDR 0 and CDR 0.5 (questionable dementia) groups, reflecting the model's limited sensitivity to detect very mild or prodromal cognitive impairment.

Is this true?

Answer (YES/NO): NO